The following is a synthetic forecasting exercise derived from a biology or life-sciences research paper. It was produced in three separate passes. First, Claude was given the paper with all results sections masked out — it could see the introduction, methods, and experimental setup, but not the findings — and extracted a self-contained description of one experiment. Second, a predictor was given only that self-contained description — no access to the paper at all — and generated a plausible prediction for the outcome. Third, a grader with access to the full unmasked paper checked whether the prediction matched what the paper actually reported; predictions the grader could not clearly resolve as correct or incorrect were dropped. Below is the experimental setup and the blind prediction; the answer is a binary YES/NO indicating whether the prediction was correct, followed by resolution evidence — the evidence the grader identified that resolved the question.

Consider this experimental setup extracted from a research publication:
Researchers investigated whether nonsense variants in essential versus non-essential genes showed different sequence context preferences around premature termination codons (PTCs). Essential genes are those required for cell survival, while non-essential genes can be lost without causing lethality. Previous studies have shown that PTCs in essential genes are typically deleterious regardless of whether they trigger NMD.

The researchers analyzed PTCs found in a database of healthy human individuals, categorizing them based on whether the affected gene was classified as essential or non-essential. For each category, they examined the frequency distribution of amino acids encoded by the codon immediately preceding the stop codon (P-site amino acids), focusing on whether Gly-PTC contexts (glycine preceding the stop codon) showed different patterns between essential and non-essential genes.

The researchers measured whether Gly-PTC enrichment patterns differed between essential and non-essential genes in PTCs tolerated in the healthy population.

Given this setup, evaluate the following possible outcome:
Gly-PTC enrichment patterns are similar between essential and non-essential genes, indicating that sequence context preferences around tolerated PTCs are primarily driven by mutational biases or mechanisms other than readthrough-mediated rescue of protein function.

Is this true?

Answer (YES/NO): NO